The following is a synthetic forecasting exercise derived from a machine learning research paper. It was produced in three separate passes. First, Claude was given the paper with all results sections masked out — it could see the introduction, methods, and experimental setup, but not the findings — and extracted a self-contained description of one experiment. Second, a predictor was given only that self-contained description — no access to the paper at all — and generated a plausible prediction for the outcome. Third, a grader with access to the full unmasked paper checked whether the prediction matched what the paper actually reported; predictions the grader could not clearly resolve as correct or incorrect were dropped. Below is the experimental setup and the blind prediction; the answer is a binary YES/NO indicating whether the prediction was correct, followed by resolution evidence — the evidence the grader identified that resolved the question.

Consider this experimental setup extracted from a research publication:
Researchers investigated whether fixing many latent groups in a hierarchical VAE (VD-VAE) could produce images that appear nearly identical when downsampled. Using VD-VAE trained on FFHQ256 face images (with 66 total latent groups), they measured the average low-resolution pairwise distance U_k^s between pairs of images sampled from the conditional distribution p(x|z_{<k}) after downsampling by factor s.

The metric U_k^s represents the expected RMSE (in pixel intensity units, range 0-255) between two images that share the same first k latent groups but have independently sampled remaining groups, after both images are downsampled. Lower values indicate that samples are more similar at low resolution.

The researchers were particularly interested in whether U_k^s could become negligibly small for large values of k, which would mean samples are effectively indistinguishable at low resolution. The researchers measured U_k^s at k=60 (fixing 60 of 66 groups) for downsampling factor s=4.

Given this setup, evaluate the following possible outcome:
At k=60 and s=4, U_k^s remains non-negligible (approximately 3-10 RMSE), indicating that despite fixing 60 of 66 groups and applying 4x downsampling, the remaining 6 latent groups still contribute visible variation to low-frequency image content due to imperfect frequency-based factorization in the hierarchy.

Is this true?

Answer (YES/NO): NO